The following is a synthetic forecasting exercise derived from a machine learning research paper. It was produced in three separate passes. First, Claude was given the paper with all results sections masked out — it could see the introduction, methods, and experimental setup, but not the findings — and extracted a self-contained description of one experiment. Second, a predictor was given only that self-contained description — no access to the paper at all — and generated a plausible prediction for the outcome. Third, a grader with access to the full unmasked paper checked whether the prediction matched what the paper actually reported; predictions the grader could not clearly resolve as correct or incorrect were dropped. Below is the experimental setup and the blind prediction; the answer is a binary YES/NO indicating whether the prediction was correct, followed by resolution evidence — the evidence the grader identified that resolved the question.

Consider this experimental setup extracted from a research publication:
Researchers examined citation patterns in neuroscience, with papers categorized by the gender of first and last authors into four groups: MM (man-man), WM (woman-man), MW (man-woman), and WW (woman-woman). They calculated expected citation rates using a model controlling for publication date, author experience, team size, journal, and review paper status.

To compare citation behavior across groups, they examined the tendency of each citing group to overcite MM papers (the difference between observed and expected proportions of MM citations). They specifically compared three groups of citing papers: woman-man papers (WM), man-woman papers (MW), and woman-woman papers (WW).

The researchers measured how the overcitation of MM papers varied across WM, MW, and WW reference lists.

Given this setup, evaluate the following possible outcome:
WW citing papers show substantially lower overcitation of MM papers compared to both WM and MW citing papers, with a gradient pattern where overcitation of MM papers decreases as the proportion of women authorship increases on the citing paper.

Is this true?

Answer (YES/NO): YES